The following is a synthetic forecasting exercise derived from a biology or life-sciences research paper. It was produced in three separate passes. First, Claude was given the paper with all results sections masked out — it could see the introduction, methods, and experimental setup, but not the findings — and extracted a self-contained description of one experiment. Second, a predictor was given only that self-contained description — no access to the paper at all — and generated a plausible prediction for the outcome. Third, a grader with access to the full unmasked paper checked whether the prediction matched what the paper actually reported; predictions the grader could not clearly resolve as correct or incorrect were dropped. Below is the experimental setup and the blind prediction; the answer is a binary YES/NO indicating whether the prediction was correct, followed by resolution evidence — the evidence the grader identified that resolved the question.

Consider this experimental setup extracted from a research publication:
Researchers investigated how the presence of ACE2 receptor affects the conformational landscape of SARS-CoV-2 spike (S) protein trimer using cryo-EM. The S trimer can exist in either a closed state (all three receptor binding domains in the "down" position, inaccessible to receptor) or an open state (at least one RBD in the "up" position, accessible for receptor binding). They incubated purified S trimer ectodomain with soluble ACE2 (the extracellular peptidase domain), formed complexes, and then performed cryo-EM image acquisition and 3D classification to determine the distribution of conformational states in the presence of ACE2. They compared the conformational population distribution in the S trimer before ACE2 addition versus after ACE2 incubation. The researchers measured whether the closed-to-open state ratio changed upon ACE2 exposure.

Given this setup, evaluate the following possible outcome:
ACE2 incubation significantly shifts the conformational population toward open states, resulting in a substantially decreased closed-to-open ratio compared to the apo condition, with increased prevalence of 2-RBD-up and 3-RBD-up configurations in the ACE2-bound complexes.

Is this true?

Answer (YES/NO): NO